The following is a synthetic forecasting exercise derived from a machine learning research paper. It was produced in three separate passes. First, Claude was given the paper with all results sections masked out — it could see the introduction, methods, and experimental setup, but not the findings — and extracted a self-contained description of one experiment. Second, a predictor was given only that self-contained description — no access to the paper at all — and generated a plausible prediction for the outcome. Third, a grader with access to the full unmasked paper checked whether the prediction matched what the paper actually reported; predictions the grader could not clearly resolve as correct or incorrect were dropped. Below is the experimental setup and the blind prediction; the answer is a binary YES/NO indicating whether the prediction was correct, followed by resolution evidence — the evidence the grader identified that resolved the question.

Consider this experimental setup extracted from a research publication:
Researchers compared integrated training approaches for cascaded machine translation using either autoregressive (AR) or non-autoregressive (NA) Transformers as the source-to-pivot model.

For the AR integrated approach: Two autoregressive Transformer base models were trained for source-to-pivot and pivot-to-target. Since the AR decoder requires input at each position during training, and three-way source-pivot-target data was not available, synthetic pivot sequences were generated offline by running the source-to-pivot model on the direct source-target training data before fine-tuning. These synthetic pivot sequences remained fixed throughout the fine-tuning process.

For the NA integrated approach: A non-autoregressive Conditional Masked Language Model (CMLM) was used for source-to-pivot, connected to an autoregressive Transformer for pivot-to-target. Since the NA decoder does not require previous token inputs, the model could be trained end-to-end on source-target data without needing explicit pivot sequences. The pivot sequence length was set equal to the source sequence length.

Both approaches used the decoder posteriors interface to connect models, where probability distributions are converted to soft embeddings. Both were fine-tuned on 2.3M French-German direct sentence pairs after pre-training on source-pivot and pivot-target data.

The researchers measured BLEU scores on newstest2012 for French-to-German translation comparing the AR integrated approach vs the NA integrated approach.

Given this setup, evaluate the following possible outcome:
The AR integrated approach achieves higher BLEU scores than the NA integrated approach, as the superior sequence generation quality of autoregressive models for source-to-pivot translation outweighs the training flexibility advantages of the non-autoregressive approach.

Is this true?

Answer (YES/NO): NO